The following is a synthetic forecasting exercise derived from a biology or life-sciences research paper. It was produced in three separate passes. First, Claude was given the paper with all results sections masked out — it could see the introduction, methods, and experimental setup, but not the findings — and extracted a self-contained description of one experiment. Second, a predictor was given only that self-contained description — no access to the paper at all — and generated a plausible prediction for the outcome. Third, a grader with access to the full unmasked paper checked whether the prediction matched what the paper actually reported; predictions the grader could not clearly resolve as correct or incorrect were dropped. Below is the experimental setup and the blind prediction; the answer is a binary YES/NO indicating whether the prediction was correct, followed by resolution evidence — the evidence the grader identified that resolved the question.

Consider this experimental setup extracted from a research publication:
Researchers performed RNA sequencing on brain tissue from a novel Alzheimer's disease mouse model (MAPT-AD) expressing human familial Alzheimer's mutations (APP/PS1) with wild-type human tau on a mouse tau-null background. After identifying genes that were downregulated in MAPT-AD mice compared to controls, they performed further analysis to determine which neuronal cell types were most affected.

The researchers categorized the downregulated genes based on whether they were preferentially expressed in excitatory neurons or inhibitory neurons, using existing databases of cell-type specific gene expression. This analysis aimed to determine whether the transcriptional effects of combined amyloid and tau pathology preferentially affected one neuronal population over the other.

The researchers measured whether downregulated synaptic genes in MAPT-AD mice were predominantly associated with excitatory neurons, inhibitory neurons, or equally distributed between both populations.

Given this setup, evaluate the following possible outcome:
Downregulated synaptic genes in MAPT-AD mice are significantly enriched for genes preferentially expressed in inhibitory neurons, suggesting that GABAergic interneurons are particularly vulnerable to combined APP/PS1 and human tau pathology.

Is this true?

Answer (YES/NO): NO